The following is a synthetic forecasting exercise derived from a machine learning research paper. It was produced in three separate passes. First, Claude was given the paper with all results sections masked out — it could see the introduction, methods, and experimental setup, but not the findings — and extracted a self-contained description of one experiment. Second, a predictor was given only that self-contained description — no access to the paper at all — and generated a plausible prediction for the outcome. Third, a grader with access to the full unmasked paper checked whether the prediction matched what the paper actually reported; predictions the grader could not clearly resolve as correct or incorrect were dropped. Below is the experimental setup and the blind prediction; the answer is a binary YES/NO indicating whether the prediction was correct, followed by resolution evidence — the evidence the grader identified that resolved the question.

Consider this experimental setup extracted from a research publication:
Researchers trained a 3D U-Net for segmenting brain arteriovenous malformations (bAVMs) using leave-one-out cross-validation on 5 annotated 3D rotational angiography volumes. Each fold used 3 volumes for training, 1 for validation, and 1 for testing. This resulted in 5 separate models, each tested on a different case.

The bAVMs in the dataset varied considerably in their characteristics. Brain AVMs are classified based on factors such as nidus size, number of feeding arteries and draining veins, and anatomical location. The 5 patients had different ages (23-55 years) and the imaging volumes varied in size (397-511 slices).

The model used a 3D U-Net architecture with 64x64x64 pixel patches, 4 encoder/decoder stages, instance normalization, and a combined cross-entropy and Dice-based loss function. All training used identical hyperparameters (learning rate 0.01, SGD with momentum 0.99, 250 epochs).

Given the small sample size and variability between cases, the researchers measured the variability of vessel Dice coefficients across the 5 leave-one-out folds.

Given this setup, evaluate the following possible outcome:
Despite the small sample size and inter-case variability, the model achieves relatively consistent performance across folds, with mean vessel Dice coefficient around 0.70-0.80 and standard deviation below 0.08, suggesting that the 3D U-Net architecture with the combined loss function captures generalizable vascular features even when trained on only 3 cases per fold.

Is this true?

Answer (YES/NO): YES